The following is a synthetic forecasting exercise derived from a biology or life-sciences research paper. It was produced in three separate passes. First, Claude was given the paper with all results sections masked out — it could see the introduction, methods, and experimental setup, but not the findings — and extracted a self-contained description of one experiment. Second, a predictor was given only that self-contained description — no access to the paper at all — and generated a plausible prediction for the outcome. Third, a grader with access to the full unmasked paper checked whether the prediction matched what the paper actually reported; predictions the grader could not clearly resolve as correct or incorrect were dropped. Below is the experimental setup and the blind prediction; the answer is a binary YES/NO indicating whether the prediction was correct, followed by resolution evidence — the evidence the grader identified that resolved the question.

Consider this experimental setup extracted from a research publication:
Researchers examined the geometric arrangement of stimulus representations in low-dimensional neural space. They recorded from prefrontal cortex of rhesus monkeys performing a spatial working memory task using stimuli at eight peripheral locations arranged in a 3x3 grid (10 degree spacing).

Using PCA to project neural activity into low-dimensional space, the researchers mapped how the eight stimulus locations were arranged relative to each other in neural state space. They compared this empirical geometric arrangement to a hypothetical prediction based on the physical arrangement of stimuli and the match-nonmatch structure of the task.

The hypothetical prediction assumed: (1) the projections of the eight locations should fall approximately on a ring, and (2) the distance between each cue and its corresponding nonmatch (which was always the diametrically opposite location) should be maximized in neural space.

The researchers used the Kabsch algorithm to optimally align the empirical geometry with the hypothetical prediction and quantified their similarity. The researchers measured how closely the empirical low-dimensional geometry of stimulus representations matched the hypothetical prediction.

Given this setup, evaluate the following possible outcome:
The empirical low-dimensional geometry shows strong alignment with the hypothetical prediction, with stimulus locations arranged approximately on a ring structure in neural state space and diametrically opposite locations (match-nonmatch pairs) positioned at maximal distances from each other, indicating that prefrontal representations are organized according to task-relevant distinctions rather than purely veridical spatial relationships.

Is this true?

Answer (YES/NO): NO